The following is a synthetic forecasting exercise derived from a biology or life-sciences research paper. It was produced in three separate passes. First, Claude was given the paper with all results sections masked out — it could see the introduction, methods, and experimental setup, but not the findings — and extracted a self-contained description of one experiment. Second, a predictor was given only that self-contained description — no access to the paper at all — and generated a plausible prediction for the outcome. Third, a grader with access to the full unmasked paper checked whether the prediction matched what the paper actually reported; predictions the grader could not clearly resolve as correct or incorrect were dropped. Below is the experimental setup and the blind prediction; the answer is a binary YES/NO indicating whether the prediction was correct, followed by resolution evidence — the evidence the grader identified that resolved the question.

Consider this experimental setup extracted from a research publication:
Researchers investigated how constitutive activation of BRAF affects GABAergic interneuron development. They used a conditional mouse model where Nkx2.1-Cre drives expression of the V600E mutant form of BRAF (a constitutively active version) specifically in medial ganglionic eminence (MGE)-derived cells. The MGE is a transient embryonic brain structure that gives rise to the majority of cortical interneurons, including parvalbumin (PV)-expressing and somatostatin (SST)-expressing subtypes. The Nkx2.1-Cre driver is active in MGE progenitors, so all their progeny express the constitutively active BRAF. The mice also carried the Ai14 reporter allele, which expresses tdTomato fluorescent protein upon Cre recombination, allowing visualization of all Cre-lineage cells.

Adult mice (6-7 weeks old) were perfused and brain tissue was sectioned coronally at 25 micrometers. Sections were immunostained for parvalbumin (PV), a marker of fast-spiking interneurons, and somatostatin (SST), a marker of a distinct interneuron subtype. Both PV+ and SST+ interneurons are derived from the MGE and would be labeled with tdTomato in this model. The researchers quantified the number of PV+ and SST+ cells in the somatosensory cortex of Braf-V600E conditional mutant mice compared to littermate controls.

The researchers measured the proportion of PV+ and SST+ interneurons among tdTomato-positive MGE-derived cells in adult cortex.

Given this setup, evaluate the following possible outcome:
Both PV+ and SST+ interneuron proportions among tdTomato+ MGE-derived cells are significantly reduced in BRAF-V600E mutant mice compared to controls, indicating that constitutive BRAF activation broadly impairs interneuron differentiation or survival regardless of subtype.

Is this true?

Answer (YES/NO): NO